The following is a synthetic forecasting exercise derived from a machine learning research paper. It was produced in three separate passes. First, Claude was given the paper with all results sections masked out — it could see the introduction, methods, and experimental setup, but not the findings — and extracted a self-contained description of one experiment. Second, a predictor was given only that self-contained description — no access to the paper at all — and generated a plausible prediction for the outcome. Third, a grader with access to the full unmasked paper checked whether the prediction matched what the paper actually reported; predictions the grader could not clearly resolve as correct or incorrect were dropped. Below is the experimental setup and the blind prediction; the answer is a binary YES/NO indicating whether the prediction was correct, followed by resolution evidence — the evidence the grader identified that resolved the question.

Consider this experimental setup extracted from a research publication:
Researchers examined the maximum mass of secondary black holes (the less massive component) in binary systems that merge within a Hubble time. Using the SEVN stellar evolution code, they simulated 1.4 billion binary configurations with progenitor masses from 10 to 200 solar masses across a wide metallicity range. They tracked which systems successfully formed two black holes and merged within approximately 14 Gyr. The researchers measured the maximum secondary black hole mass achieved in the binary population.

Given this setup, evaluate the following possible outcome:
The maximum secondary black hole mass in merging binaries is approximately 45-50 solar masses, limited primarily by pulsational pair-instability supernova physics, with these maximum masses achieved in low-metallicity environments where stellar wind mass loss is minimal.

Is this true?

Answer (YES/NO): YES